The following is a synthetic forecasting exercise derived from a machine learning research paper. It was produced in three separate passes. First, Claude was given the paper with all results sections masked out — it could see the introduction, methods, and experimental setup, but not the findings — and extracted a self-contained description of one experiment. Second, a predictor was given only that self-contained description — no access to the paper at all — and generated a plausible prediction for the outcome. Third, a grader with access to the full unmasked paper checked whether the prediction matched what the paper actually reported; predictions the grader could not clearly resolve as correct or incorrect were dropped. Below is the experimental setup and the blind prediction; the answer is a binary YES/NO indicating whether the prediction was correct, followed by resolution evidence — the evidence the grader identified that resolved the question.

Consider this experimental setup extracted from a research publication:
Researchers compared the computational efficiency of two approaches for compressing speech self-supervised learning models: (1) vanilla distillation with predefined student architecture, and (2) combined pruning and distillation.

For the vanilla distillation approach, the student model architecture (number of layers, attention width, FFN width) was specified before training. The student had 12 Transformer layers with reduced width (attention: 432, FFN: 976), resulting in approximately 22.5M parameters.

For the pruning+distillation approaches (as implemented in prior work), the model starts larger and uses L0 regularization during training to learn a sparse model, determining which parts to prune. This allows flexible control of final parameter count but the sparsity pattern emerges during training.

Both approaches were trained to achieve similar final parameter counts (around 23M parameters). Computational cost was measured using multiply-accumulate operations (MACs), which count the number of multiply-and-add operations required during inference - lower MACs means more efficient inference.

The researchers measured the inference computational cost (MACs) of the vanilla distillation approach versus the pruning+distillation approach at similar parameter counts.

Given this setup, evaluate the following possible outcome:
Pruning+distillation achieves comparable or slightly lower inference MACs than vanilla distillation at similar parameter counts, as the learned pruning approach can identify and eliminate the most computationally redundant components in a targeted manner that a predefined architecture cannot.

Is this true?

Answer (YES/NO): NO